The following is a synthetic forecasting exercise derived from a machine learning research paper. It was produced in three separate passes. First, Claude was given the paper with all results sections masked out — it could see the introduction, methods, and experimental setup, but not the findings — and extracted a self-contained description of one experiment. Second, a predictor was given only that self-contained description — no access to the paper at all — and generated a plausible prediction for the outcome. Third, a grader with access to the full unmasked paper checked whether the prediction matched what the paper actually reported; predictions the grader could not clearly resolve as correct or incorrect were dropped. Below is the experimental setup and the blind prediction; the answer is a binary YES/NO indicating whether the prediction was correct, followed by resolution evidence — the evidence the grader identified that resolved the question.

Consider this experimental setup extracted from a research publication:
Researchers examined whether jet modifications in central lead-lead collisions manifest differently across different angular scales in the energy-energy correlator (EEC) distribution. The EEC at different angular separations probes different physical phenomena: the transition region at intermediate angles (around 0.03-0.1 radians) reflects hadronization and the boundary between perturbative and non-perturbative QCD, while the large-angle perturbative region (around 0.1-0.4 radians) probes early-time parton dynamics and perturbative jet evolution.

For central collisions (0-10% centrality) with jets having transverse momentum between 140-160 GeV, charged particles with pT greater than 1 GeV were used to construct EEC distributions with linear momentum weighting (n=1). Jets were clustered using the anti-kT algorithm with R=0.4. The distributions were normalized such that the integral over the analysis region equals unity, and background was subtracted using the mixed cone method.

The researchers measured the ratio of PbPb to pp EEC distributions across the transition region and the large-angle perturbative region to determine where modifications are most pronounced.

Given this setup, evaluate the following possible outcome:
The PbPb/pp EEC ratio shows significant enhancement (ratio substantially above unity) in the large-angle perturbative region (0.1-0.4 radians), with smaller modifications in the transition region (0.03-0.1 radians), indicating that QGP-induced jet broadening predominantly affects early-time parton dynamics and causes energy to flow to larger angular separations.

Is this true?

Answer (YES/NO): YES